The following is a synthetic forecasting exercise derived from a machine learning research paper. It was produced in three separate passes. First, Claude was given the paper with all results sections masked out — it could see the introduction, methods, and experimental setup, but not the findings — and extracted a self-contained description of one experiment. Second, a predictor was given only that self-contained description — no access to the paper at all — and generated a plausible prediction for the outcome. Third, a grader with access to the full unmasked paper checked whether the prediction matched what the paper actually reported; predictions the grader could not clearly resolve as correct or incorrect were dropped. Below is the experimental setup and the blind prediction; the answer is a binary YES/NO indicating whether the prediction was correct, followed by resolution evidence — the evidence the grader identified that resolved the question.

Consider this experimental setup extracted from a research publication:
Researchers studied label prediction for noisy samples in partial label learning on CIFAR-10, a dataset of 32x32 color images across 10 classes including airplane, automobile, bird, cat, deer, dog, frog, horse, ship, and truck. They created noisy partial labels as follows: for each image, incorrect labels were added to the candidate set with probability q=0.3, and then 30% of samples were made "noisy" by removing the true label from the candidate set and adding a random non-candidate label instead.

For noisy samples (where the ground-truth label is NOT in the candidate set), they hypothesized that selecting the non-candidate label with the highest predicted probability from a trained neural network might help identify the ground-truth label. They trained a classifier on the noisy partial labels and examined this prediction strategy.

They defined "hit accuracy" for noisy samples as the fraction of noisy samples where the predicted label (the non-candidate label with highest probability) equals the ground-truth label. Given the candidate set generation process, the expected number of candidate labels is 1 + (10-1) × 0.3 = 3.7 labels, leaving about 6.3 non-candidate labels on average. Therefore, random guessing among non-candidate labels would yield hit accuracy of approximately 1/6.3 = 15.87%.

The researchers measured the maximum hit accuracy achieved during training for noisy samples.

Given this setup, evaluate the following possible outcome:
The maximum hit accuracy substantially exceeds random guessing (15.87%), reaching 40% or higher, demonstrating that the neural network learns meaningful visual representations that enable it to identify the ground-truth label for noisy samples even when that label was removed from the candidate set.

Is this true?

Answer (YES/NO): YES